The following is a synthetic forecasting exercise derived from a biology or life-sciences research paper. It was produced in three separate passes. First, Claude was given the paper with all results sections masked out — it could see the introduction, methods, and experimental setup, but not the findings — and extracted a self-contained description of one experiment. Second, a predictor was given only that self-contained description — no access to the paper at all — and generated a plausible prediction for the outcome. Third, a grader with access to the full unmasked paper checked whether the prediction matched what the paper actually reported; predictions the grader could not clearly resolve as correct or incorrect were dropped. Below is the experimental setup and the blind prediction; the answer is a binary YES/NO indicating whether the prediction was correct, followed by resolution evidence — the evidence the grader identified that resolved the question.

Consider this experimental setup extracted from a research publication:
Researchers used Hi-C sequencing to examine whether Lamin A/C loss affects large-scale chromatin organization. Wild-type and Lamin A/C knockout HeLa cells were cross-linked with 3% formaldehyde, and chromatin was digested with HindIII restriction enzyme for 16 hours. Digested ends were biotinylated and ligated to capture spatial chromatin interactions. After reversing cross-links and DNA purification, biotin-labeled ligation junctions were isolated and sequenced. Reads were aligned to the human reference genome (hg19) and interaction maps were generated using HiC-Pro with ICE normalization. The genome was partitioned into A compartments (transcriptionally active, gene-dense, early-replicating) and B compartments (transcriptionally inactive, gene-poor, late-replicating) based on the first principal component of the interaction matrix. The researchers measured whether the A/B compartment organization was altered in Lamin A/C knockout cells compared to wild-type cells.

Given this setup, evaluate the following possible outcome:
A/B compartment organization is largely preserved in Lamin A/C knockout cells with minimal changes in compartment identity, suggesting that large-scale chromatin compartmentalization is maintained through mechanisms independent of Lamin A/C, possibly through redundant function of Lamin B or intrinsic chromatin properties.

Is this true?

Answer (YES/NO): NO